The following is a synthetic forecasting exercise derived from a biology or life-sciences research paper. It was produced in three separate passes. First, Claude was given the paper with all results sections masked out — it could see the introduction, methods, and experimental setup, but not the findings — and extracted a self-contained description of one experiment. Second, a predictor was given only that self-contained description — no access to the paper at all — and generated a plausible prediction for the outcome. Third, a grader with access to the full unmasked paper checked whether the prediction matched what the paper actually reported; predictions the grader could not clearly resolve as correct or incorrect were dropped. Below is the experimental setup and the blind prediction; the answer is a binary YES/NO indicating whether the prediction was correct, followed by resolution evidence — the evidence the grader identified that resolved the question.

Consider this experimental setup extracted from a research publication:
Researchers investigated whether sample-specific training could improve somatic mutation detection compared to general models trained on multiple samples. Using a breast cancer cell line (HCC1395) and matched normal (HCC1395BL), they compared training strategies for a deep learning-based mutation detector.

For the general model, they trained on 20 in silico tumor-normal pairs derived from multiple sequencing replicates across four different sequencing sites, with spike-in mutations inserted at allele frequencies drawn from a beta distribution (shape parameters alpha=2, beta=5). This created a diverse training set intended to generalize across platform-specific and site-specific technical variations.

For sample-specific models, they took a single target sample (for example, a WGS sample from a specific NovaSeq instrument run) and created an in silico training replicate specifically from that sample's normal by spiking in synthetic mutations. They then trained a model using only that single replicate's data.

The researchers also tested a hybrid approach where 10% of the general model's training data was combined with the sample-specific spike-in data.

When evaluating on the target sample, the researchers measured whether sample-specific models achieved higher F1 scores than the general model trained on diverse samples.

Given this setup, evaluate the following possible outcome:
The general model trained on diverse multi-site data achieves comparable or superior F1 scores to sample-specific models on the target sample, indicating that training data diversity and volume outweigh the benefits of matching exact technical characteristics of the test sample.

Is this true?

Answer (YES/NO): NO